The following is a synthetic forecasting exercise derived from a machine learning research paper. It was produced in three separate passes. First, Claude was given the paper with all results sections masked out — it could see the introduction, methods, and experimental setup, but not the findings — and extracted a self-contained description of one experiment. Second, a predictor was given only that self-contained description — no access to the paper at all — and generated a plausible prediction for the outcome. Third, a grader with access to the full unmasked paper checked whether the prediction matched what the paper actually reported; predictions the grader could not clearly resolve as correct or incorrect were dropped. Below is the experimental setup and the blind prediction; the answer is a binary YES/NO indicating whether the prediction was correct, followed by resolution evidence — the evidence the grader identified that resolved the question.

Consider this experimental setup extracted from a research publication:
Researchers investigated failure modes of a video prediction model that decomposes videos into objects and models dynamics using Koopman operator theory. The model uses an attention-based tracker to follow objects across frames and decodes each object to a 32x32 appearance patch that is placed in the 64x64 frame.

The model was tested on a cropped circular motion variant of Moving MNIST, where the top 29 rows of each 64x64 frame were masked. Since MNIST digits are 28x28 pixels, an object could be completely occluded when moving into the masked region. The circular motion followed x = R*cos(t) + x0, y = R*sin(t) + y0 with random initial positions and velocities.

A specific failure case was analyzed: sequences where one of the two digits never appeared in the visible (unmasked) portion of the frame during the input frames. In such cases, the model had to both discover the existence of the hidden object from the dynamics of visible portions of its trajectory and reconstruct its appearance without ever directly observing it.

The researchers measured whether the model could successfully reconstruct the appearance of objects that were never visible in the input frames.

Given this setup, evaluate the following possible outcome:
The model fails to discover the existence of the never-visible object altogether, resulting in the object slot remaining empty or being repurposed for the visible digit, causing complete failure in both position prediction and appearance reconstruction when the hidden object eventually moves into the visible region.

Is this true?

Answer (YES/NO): NO